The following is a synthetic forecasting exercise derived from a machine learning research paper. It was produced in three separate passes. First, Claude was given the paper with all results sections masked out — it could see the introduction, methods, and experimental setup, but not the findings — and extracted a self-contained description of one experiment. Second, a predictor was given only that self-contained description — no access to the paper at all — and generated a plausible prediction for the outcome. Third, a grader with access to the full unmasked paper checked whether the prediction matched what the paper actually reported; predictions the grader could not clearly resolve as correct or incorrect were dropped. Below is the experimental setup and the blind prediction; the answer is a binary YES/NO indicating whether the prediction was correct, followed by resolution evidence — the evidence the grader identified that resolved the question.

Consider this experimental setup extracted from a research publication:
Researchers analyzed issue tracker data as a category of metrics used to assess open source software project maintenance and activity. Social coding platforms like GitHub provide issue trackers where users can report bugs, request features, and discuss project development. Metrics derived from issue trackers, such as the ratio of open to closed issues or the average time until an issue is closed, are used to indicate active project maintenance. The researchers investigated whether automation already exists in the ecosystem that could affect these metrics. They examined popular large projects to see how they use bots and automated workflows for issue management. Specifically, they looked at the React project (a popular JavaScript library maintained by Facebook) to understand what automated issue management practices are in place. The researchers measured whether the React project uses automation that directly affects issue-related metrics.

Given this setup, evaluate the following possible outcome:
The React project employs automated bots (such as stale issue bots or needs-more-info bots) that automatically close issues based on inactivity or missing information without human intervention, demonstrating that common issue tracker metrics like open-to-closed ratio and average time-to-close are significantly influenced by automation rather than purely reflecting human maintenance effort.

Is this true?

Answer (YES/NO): YES